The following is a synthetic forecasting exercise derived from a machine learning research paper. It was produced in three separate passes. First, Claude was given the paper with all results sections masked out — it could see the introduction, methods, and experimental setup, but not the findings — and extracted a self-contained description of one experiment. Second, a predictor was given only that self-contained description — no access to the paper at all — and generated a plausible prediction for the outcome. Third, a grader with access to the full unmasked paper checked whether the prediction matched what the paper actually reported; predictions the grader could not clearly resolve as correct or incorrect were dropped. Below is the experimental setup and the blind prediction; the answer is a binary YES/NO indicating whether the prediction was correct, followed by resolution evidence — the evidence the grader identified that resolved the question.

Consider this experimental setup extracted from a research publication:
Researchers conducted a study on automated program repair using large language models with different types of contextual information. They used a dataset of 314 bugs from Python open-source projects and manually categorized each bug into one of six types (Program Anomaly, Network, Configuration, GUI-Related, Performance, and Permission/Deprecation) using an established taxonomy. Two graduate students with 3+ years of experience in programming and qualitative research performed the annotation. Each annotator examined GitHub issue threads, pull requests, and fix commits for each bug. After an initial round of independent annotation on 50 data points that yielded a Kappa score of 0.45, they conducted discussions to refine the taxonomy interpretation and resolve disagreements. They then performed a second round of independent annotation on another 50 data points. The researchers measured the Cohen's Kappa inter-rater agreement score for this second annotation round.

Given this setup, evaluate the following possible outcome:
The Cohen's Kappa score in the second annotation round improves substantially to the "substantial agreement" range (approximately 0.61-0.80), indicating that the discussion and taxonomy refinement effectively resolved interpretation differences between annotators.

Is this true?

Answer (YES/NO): YES